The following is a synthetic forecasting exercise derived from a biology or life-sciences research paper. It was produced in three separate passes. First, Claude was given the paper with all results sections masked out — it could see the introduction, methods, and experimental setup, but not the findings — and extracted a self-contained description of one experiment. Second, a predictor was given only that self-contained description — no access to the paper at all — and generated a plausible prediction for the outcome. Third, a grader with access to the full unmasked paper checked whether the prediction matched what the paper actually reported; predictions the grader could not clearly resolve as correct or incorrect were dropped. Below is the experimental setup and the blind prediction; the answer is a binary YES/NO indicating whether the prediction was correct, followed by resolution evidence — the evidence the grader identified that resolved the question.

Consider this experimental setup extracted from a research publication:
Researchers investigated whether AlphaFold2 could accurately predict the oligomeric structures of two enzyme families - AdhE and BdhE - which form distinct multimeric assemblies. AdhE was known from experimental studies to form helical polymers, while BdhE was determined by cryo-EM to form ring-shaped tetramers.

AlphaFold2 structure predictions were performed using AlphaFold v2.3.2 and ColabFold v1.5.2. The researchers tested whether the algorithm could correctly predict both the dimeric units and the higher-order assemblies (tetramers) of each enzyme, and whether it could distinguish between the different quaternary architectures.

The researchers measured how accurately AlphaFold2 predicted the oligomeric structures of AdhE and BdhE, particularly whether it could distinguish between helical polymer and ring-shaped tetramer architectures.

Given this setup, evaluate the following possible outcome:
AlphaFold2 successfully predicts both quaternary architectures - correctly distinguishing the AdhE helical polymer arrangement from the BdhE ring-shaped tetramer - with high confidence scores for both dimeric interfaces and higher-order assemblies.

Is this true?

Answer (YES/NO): NO